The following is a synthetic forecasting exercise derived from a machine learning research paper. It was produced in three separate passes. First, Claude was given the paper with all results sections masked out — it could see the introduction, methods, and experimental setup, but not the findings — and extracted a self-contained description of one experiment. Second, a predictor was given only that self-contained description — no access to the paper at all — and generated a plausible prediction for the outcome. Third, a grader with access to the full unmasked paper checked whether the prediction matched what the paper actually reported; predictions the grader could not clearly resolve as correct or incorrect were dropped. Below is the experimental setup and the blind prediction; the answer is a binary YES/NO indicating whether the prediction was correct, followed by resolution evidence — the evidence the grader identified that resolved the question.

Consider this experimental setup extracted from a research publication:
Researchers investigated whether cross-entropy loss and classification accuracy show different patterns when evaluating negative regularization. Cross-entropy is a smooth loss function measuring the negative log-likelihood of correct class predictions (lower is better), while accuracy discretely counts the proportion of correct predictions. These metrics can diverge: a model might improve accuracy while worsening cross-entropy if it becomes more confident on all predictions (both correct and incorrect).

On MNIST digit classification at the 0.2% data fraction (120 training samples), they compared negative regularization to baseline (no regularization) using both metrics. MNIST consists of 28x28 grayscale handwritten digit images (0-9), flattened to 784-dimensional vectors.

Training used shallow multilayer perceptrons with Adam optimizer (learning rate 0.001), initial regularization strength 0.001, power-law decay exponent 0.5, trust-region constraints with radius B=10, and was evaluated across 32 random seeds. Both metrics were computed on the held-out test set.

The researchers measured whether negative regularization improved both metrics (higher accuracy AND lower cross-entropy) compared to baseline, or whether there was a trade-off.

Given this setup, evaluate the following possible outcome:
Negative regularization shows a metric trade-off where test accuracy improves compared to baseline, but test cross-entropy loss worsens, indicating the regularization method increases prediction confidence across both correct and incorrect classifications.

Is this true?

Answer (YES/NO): NO